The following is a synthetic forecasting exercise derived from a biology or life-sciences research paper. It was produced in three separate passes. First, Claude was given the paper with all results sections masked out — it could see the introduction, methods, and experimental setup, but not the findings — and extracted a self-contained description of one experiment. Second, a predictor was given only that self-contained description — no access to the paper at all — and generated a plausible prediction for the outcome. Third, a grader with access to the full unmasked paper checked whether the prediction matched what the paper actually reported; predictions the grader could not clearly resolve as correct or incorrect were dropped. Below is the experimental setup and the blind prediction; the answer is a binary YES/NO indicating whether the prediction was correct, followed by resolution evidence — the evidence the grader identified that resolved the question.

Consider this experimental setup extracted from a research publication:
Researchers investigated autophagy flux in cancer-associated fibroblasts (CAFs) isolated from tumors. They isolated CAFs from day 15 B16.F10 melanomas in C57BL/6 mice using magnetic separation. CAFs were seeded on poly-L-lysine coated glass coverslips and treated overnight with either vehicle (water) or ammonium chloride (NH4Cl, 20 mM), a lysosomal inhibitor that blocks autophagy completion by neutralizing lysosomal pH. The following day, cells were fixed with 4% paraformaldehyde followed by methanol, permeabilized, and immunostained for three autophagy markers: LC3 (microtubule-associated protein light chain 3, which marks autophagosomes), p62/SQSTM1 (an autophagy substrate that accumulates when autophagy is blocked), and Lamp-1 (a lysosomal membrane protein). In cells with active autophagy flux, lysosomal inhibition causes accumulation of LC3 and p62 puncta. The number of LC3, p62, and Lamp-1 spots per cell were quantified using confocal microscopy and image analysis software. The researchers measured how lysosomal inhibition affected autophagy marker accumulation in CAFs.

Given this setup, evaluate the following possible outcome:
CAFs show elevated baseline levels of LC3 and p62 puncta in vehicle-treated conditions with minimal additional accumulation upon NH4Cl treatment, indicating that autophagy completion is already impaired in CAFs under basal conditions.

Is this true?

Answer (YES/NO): NO